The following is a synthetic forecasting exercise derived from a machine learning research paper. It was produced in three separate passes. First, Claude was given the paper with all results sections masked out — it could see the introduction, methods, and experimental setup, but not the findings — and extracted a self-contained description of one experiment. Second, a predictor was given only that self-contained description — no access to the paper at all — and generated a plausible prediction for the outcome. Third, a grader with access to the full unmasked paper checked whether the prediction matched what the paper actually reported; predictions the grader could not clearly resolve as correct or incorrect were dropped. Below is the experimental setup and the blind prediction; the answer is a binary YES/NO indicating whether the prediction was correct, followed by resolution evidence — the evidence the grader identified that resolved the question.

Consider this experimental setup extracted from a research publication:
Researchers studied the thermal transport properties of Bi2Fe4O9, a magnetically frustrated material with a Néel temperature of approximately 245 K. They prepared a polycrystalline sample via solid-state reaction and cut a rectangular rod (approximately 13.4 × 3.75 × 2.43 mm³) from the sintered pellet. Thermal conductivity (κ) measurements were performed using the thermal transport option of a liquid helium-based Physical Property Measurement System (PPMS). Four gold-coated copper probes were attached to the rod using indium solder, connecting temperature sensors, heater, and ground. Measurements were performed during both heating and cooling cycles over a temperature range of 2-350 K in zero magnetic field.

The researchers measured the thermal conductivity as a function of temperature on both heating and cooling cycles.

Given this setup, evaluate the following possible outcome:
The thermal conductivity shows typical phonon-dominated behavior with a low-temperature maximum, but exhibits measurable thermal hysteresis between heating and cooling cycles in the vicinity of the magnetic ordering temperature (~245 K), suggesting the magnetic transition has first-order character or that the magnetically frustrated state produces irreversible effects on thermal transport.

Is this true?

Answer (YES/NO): NO